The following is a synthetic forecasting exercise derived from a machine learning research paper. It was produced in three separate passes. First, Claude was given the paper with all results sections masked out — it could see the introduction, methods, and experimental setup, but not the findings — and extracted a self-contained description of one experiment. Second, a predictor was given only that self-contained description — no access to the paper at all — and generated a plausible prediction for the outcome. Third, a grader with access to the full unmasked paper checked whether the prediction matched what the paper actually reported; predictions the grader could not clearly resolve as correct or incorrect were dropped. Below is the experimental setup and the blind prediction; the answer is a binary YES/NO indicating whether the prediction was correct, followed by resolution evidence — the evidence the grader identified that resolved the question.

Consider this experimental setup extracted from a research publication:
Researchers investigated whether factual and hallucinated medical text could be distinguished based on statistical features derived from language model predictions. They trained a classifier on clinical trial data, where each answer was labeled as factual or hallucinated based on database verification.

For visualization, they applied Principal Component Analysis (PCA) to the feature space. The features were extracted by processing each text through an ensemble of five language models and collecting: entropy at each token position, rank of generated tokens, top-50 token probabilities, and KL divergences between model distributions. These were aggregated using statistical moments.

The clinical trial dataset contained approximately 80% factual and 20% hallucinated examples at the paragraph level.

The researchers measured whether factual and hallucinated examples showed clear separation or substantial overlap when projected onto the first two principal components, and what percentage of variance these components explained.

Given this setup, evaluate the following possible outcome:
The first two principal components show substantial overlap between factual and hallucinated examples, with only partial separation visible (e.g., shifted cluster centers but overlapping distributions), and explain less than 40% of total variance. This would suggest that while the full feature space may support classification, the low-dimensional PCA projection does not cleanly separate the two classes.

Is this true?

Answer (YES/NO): NO